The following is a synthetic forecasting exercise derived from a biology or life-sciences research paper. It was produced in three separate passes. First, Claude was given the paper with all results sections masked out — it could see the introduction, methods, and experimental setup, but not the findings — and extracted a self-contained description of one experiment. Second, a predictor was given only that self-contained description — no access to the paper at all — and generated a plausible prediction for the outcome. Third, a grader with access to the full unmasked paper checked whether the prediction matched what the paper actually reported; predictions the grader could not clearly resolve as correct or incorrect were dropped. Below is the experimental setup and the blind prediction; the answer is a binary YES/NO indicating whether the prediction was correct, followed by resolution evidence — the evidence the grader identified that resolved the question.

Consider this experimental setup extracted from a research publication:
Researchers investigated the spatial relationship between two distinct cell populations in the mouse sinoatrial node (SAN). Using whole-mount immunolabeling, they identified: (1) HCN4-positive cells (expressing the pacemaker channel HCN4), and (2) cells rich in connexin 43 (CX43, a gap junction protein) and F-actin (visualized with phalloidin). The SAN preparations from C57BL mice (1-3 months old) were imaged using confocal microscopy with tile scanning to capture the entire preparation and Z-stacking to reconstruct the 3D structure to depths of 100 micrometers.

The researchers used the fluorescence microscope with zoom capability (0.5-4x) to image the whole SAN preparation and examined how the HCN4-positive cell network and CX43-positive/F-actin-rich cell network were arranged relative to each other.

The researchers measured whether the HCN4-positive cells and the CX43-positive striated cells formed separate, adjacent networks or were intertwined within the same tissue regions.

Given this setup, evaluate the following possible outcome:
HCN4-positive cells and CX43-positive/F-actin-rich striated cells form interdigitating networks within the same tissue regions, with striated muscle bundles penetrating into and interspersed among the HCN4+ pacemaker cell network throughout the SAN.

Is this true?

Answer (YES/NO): YES